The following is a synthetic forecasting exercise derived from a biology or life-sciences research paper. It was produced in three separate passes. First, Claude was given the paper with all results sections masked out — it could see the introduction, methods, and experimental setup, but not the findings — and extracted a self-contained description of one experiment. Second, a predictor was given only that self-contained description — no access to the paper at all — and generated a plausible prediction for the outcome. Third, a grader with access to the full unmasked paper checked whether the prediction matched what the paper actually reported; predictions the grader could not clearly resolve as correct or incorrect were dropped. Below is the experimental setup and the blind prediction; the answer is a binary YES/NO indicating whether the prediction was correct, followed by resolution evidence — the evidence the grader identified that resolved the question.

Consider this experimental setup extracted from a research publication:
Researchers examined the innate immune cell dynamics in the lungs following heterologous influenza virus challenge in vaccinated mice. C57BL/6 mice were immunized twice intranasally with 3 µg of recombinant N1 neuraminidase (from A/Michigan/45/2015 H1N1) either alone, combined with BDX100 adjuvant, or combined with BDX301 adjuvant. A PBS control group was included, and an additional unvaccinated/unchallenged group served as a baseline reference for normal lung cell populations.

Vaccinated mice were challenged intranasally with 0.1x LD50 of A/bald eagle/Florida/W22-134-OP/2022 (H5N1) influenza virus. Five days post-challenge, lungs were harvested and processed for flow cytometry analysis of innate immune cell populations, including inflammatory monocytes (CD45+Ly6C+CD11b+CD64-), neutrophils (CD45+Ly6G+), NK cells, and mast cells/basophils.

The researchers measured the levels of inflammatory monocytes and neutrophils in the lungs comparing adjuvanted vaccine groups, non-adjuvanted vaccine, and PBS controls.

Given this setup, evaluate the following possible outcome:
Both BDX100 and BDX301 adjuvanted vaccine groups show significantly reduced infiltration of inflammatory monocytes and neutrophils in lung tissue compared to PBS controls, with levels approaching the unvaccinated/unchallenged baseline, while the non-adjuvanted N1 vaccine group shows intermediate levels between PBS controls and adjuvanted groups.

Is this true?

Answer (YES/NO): NO